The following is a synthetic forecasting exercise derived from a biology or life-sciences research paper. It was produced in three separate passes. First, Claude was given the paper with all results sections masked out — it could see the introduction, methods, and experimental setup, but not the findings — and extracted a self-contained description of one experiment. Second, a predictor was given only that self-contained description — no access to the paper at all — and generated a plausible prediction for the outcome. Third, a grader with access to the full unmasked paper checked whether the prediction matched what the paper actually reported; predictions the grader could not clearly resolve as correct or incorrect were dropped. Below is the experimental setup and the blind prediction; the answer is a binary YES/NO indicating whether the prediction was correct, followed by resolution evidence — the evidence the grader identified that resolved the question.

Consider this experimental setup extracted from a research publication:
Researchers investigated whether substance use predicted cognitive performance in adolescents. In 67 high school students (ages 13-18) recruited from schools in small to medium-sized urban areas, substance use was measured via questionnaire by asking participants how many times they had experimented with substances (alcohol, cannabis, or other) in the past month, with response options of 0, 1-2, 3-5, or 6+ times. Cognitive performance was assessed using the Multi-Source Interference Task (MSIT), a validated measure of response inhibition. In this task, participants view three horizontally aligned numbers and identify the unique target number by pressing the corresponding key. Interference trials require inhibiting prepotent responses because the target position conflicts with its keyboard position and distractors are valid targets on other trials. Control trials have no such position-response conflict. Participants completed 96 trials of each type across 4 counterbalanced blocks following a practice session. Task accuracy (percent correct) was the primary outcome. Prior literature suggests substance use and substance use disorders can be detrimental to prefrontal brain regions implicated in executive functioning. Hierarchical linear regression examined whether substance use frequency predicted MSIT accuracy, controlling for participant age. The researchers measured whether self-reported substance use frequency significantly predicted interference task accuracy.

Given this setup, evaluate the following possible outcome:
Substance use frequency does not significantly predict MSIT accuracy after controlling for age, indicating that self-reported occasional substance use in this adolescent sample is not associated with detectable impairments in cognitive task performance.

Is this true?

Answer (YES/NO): YES